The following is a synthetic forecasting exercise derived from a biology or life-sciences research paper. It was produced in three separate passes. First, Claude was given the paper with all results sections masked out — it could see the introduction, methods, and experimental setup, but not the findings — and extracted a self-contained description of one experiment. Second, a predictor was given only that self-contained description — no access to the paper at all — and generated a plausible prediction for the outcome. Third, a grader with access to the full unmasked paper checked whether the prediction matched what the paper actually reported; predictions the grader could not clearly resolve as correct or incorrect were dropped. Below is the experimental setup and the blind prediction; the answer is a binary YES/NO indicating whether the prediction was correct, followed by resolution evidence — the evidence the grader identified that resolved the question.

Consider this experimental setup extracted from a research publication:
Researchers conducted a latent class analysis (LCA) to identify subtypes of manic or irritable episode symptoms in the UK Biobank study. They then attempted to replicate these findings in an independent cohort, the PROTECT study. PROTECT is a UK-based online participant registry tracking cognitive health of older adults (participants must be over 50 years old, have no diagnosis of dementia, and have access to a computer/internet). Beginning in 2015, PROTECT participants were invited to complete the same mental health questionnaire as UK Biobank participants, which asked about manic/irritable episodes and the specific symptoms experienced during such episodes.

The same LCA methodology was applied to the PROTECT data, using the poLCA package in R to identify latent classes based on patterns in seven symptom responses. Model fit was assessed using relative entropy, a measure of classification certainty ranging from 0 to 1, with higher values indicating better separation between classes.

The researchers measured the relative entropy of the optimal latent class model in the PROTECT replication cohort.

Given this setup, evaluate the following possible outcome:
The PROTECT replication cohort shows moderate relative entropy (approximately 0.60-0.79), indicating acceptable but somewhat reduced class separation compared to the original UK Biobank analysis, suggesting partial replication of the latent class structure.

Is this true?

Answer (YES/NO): NO